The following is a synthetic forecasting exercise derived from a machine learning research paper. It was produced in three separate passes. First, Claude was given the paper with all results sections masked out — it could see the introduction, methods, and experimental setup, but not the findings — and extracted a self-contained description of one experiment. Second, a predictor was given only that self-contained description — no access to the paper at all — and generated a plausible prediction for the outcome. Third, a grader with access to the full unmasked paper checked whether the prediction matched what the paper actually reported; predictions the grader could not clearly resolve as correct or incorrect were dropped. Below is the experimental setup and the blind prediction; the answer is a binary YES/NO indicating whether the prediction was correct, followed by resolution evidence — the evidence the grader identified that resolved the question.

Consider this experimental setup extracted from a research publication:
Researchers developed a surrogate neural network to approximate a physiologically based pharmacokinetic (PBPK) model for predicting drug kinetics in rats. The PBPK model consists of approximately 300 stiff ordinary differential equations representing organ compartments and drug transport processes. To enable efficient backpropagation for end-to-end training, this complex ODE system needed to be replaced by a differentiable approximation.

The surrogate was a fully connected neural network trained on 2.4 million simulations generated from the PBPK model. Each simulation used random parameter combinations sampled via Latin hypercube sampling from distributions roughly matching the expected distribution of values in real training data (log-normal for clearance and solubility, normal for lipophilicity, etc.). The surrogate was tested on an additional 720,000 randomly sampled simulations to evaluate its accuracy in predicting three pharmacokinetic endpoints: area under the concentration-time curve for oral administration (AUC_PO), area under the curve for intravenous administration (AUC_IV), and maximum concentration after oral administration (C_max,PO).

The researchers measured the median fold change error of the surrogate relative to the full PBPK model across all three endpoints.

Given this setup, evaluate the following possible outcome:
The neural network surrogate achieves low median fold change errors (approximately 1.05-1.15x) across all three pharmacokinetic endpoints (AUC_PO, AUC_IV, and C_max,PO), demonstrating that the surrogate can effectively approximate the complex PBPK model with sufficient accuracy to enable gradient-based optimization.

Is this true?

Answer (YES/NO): NO